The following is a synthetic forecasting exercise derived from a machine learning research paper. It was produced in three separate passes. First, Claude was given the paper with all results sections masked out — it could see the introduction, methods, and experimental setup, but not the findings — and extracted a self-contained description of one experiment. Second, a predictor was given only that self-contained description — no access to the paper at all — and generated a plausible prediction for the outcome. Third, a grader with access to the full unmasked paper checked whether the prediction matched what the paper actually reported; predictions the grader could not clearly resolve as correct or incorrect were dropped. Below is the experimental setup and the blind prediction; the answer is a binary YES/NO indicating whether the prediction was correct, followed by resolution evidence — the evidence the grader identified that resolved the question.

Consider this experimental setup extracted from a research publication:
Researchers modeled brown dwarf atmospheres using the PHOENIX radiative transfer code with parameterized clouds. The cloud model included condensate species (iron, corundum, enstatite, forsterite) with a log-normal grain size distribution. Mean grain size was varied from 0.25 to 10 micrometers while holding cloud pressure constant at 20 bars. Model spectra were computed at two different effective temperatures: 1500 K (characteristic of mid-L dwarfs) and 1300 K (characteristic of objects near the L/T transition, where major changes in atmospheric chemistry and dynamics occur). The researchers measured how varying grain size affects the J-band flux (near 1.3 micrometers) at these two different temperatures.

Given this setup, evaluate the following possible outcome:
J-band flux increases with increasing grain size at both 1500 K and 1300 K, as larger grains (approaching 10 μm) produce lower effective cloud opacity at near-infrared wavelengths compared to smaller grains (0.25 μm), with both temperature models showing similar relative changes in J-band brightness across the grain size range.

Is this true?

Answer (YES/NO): NO